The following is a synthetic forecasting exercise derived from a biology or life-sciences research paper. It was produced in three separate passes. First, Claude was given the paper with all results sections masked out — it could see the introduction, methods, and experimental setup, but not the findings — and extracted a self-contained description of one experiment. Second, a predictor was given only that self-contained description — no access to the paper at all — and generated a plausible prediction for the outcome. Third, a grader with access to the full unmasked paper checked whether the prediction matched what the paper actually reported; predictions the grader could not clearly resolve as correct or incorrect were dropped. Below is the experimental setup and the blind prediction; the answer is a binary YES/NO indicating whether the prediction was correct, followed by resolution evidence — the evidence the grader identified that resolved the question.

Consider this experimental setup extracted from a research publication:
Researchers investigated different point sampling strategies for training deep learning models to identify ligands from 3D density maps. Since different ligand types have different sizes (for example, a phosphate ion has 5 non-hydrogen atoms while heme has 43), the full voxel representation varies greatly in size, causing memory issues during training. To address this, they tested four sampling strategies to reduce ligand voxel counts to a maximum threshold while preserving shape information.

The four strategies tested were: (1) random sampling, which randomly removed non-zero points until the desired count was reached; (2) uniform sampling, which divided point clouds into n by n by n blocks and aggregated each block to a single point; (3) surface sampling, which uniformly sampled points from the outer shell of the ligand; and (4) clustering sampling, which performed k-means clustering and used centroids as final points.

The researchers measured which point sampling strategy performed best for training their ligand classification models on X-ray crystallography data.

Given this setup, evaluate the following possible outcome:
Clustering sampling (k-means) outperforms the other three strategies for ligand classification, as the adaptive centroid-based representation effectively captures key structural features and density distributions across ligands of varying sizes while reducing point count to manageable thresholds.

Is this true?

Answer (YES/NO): NO